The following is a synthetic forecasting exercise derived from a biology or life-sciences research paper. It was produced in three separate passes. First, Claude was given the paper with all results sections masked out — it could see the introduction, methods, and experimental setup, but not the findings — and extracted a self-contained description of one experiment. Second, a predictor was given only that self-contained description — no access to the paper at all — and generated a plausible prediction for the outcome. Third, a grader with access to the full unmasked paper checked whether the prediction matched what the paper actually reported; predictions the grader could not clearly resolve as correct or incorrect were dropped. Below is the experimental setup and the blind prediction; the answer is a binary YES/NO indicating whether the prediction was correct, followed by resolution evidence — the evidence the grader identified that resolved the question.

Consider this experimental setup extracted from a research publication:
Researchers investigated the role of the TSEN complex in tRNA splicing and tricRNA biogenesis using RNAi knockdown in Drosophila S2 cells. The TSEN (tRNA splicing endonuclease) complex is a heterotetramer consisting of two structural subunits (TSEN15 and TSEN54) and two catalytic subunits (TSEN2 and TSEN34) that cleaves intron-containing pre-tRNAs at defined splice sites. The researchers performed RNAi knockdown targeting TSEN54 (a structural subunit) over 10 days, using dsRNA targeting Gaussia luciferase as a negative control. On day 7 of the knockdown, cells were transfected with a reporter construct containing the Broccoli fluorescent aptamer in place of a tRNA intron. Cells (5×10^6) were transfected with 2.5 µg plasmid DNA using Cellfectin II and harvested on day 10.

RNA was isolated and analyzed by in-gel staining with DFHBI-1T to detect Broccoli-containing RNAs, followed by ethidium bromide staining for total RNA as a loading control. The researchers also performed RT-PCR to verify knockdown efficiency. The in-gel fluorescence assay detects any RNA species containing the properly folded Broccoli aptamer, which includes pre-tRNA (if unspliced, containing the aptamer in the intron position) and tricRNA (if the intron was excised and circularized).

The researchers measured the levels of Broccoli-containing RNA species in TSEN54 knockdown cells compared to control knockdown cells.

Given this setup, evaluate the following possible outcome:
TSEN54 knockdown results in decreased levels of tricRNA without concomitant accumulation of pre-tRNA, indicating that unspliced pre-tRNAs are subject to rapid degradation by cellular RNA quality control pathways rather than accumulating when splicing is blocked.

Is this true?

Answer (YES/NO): NO